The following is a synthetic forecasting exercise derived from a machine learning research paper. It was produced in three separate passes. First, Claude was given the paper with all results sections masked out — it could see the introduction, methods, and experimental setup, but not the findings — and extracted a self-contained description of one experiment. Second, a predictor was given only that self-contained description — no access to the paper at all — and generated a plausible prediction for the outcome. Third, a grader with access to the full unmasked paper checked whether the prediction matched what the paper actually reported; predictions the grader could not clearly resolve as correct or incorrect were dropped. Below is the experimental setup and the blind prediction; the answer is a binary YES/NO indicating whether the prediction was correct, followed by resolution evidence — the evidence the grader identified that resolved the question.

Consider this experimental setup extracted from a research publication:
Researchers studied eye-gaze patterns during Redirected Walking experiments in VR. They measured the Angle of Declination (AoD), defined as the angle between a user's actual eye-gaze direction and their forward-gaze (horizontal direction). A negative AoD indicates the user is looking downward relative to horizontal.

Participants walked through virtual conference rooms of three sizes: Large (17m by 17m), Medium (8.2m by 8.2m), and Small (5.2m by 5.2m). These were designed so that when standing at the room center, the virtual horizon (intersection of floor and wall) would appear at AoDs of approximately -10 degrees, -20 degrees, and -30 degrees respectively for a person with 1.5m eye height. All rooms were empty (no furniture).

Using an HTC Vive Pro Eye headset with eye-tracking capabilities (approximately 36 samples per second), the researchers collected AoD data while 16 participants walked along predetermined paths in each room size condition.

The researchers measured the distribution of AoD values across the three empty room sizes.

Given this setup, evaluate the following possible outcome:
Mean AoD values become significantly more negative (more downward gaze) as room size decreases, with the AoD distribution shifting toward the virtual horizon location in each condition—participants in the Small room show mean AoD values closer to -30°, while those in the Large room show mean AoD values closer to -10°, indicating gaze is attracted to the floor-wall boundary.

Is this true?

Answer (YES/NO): NO